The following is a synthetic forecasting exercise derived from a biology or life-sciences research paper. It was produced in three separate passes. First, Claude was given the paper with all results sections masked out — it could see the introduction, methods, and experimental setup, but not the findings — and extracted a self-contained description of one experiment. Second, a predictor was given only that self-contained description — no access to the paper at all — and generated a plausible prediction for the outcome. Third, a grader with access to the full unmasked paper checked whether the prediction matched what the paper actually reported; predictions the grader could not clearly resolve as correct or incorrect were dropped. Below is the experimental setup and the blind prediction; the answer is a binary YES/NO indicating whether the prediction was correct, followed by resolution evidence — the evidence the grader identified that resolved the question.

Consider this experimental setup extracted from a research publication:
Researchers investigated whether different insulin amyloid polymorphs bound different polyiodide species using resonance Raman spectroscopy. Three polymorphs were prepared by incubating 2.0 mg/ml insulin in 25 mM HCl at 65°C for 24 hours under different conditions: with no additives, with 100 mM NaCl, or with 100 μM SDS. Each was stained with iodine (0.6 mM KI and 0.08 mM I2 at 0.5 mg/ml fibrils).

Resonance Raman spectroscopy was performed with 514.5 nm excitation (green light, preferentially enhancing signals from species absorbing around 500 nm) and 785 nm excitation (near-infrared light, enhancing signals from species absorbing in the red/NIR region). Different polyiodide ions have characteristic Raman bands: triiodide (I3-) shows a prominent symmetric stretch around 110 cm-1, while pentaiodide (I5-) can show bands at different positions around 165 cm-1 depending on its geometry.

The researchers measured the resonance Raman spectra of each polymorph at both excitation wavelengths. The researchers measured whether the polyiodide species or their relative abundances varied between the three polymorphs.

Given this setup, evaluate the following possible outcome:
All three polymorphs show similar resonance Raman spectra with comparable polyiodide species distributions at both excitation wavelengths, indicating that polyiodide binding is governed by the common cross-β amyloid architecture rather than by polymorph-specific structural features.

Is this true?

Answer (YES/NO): NO